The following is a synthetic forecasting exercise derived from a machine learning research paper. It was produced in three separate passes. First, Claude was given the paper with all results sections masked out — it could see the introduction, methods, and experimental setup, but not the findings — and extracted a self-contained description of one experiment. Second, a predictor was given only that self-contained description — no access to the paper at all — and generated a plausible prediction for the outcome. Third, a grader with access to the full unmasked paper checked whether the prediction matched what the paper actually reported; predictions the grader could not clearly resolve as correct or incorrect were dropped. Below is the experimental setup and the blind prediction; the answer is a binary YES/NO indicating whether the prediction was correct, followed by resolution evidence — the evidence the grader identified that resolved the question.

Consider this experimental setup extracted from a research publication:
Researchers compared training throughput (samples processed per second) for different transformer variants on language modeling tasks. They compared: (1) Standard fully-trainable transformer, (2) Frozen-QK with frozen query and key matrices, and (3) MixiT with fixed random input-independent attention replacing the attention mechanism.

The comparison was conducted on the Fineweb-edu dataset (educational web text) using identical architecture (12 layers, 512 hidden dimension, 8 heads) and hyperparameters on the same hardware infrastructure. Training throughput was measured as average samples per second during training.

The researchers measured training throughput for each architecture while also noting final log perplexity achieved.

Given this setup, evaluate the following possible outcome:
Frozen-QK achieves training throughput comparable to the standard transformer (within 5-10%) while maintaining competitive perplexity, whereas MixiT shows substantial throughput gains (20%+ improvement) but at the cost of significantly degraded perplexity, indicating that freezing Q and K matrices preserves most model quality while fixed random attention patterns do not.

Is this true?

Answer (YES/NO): NO